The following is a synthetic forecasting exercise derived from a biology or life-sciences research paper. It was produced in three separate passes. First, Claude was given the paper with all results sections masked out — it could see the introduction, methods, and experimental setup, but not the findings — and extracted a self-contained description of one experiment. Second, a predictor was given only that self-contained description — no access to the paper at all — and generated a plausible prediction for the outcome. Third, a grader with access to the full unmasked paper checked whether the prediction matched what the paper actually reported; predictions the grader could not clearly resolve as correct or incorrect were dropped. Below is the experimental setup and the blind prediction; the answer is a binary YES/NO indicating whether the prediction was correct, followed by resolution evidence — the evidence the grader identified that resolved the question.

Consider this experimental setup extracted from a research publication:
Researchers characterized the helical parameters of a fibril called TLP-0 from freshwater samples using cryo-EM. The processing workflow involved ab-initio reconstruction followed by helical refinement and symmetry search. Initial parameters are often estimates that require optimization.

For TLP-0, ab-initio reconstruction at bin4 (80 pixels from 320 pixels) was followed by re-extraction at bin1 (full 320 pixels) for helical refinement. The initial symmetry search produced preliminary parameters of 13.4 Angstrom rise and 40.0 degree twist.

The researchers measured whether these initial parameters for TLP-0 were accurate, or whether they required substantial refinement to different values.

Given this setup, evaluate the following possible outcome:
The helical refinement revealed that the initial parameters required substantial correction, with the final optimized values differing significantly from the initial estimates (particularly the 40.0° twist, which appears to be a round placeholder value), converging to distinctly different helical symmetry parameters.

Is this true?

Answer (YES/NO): YES